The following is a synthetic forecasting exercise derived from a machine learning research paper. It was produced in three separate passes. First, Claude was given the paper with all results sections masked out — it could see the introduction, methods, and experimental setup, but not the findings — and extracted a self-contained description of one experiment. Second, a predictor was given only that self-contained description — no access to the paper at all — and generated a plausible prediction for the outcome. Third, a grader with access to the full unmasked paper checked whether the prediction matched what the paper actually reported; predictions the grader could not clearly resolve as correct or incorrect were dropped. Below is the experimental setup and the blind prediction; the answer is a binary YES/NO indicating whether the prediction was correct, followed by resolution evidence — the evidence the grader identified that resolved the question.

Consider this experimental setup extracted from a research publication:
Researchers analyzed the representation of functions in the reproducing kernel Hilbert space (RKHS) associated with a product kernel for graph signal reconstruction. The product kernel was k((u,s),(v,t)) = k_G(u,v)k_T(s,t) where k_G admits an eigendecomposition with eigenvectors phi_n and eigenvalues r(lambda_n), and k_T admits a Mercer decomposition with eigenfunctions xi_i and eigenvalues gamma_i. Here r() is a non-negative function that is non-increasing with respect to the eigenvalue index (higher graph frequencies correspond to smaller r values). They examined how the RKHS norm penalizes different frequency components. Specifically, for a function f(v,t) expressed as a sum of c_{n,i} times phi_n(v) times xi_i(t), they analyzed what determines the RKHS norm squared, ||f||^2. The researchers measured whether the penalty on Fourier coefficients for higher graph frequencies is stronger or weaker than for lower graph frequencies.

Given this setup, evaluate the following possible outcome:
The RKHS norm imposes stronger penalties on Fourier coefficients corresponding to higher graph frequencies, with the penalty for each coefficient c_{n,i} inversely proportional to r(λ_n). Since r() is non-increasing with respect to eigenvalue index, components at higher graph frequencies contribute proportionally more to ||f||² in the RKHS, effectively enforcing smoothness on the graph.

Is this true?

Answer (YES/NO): NO